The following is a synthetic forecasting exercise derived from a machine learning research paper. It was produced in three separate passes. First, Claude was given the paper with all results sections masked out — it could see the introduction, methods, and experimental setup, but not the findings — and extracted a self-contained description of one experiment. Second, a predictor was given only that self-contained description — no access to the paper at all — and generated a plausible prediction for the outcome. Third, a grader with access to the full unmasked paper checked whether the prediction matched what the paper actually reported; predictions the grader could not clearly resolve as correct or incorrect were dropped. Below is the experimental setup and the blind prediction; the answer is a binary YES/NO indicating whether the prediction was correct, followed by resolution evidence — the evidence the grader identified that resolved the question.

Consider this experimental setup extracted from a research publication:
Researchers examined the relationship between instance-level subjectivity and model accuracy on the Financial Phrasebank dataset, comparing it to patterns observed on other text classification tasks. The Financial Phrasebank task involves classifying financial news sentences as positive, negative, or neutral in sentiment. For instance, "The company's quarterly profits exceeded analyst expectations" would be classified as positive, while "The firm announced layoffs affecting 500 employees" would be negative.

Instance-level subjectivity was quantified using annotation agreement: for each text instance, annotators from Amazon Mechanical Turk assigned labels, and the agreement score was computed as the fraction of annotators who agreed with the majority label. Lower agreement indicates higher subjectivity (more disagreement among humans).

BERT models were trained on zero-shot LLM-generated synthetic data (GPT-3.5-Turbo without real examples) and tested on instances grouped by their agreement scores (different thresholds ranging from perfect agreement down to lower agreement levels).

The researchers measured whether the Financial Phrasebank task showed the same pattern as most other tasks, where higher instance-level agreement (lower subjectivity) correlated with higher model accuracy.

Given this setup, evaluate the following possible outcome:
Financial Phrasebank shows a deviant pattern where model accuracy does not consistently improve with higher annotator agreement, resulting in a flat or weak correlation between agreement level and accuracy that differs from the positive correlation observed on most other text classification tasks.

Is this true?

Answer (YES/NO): YES